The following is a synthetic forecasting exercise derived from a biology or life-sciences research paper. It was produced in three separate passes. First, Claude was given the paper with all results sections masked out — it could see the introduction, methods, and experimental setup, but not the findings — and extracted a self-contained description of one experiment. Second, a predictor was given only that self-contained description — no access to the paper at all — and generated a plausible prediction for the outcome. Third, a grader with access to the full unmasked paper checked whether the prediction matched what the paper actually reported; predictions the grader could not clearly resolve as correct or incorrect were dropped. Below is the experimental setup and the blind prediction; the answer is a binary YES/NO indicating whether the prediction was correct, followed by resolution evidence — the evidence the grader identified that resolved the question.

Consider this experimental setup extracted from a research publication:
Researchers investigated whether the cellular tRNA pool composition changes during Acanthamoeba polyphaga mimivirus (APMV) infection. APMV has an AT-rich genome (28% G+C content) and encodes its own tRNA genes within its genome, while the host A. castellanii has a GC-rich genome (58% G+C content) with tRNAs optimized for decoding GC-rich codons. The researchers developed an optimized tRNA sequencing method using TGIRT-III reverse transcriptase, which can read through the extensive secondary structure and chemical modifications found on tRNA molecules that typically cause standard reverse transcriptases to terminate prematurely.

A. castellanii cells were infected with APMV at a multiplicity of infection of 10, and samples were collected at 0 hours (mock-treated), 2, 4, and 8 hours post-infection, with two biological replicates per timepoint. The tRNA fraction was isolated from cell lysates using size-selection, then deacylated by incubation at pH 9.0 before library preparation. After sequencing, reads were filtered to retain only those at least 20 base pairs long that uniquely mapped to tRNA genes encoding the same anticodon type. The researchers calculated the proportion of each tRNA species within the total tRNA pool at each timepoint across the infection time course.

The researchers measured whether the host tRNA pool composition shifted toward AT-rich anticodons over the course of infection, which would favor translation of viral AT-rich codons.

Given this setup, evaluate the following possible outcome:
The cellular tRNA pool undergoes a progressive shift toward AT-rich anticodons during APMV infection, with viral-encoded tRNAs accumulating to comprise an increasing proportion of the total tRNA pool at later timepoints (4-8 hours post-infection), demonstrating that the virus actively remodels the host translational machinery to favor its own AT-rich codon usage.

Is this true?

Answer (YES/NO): NO